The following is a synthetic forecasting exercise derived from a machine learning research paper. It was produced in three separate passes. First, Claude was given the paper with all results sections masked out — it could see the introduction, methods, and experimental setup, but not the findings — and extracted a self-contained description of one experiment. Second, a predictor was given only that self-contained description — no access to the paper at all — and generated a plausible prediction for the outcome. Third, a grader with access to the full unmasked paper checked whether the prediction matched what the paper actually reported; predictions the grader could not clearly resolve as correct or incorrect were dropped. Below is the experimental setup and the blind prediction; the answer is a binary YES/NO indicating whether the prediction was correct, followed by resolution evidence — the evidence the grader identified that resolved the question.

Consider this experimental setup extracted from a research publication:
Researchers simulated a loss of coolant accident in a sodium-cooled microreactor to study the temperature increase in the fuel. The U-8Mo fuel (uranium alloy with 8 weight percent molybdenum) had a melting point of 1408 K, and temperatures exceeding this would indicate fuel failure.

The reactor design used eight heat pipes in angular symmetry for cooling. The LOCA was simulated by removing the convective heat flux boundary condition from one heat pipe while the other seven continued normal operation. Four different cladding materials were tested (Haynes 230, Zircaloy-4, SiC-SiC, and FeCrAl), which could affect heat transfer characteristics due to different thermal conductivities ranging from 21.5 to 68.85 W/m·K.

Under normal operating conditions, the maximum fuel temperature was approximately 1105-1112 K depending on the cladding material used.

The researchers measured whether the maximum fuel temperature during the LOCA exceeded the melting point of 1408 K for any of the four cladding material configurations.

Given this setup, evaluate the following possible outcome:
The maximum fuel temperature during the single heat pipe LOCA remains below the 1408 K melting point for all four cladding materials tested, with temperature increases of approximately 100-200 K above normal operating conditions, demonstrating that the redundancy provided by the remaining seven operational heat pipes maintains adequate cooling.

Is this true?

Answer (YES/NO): NO